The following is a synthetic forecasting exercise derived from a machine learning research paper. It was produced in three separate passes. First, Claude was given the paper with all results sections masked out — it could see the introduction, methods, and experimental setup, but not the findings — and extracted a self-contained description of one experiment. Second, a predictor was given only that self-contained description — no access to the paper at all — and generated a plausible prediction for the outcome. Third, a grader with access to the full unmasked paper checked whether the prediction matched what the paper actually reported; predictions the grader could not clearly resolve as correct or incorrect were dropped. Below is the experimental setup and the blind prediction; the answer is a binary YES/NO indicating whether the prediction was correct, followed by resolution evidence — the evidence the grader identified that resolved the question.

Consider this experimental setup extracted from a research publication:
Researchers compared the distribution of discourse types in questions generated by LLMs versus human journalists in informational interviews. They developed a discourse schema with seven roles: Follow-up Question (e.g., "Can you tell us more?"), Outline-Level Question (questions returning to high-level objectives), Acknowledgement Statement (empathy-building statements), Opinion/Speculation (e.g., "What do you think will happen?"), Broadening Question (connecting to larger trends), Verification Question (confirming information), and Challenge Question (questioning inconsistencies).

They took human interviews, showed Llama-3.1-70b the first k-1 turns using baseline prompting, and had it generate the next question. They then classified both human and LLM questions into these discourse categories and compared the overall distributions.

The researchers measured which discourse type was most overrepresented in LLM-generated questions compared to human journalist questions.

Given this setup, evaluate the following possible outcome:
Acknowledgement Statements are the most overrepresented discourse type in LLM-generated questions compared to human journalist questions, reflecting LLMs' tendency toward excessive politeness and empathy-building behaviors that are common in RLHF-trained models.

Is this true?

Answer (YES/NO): NO